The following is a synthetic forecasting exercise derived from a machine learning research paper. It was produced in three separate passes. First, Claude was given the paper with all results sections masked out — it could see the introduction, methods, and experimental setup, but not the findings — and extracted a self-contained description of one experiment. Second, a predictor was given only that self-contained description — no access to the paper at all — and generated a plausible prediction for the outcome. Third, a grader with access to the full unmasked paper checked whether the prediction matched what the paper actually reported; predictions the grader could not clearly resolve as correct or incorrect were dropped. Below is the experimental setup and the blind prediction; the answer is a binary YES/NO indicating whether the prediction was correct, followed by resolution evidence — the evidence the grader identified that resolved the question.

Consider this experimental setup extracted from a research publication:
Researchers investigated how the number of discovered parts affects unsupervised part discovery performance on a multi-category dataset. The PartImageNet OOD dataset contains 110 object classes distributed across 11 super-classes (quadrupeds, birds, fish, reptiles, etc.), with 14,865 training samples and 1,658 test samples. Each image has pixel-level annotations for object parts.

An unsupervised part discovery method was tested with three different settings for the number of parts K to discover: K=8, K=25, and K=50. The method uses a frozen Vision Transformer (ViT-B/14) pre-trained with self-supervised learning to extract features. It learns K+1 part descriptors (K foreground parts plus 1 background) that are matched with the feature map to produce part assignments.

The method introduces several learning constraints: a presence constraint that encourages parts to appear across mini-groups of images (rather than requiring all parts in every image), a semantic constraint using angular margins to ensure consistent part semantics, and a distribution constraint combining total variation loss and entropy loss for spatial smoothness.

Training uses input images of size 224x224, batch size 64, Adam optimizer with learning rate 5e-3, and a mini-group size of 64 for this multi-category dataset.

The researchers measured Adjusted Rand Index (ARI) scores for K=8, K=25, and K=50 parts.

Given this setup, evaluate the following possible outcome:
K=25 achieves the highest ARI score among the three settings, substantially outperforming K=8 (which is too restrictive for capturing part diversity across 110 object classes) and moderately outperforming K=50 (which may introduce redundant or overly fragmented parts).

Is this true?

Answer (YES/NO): NO